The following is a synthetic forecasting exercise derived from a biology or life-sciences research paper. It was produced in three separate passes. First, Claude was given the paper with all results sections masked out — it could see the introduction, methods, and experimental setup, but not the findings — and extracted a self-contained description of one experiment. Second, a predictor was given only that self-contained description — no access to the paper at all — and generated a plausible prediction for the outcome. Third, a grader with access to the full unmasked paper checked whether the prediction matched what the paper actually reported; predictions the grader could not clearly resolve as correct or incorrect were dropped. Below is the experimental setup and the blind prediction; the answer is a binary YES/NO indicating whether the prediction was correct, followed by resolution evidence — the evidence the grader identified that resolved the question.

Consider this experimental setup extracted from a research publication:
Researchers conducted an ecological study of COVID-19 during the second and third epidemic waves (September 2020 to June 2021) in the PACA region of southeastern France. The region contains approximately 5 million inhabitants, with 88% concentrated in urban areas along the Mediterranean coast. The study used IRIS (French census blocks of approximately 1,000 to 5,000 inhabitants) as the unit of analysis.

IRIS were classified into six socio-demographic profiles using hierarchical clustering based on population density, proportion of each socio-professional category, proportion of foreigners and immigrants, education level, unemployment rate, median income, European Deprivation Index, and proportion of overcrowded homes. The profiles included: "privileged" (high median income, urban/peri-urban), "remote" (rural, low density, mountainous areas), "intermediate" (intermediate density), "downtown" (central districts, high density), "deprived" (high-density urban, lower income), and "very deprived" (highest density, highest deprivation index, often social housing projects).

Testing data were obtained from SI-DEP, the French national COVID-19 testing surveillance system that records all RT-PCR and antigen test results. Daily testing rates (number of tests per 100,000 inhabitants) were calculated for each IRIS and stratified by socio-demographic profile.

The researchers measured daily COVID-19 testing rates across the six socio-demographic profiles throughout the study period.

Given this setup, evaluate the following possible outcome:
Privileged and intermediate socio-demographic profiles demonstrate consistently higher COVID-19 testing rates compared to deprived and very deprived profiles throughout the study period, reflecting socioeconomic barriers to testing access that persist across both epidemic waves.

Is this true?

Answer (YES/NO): NO